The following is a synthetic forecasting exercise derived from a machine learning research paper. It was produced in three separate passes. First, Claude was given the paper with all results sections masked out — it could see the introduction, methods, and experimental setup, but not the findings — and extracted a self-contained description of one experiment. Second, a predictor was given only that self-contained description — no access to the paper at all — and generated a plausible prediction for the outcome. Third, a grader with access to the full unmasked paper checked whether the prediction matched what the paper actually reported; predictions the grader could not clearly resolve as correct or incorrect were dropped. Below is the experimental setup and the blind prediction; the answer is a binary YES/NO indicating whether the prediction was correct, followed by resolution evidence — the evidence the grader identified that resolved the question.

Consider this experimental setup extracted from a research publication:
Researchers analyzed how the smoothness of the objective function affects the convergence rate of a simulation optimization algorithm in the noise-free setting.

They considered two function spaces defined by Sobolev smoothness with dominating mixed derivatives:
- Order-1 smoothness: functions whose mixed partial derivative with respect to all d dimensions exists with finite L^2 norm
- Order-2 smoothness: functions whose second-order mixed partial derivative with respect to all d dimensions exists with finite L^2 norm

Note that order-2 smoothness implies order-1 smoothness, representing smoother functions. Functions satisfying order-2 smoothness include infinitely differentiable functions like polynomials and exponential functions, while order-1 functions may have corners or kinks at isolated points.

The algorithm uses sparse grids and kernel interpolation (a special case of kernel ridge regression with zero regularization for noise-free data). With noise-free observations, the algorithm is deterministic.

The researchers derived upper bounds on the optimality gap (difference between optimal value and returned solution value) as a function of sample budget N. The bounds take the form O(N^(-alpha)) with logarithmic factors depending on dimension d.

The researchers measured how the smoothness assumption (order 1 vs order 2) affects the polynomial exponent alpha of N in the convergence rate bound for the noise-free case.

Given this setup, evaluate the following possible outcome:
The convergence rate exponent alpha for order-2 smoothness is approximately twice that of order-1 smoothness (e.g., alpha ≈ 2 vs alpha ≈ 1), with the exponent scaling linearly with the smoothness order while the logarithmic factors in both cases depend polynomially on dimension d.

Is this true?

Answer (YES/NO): NO